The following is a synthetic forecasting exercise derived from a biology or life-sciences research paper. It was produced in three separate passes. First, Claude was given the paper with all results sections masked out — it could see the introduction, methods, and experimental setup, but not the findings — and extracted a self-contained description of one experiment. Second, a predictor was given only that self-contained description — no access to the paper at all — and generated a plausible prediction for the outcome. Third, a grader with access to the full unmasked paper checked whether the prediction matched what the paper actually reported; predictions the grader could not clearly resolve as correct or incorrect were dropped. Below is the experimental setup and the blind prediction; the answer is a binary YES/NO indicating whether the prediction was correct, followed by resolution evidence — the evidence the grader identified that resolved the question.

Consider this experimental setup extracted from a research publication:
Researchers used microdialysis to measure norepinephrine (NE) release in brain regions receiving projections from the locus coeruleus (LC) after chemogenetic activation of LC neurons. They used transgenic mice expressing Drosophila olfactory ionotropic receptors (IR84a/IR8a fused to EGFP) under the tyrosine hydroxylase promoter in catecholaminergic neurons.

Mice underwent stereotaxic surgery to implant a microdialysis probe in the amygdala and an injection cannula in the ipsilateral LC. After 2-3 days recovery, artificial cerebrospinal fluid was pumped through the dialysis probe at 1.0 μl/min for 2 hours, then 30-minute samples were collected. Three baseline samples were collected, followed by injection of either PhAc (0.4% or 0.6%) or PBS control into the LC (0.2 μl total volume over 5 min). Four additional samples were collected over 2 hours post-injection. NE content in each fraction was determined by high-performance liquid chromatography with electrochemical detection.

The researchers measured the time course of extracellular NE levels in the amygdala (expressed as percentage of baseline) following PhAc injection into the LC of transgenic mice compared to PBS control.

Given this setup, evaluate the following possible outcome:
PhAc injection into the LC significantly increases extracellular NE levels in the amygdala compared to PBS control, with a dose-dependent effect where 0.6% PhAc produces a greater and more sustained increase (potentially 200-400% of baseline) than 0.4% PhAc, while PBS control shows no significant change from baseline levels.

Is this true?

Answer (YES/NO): NO